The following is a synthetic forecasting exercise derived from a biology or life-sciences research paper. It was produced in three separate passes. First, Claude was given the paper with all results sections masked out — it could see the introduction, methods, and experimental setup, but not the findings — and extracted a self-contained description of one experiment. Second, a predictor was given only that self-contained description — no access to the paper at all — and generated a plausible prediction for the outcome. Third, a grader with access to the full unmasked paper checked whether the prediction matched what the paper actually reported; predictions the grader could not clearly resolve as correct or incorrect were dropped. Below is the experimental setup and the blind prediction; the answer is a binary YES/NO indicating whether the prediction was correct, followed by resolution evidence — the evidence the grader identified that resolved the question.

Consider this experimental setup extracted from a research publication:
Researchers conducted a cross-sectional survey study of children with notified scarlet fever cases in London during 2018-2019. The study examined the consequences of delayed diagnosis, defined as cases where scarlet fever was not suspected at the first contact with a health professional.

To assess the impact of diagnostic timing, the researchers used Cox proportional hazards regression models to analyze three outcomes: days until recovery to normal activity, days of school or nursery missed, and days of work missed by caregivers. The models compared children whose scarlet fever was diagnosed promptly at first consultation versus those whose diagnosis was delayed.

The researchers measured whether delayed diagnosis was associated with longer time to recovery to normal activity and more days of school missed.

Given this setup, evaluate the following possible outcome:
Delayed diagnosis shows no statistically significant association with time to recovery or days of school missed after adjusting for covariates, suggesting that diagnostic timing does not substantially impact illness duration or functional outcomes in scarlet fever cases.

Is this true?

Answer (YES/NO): NO